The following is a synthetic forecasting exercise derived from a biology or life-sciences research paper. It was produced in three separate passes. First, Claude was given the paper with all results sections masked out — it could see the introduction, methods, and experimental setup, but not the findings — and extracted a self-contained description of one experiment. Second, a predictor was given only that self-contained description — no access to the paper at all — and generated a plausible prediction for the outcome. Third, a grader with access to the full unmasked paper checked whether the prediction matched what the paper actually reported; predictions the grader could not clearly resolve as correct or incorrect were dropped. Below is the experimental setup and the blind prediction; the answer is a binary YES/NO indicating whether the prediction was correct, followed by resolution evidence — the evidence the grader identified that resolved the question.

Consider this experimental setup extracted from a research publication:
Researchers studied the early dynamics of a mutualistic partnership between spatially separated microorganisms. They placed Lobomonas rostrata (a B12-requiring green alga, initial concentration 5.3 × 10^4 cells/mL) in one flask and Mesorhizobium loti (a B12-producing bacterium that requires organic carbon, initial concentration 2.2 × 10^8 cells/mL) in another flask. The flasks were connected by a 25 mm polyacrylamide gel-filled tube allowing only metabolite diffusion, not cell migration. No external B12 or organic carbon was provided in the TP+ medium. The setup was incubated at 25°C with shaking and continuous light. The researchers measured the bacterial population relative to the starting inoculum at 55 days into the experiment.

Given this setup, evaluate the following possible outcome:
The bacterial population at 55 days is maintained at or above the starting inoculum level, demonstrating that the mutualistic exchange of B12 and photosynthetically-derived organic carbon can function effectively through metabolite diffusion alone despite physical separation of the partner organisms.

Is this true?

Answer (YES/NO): NO